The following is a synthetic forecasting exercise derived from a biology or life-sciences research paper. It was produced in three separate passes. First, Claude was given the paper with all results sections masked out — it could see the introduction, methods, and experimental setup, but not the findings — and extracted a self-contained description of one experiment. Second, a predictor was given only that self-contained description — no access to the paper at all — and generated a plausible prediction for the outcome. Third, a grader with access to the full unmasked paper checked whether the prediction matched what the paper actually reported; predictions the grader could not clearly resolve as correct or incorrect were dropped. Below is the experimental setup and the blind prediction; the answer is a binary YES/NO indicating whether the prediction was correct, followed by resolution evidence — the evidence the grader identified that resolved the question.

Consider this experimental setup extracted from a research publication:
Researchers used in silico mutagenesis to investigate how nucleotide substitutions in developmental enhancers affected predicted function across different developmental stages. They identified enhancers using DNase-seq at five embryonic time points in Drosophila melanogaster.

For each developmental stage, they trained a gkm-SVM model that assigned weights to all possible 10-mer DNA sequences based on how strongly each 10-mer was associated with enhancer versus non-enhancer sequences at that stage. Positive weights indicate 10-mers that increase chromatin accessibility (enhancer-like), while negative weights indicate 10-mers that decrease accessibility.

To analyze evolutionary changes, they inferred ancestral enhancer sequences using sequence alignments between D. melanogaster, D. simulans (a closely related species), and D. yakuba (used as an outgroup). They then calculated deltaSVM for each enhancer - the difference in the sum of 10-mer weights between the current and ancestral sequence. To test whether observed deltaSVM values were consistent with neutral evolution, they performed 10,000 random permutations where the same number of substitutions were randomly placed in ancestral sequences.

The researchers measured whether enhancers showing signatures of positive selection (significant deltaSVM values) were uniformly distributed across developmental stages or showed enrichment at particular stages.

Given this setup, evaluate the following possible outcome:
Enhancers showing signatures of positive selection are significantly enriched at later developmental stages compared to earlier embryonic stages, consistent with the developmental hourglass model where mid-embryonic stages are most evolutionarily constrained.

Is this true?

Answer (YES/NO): NO